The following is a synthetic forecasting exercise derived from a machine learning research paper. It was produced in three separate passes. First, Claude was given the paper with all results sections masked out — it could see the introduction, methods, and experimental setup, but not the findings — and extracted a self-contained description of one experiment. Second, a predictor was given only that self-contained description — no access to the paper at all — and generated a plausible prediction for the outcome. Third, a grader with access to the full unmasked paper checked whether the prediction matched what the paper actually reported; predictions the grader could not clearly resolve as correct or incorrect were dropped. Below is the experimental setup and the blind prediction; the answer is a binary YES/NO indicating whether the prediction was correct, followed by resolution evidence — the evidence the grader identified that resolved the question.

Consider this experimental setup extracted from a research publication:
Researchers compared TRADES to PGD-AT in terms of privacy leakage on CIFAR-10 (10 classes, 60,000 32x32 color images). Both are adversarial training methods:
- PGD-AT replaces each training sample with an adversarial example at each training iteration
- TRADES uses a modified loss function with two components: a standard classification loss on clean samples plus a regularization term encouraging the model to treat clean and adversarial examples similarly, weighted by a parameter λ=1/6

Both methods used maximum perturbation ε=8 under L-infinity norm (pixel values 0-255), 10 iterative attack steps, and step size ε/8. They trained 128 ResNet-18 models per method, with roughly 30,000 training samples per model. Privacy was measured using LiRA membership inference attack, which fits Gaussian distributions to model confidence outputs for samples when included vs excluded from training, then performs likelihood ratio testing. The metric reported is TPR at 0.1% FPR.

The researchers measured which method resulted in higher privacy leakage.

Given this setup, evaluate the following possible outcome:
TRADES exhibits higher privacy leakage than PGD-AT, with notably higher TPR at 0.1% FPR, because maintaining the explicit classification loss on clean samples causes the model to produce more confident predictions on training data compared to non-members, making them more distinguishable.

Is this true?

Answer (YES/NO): NO